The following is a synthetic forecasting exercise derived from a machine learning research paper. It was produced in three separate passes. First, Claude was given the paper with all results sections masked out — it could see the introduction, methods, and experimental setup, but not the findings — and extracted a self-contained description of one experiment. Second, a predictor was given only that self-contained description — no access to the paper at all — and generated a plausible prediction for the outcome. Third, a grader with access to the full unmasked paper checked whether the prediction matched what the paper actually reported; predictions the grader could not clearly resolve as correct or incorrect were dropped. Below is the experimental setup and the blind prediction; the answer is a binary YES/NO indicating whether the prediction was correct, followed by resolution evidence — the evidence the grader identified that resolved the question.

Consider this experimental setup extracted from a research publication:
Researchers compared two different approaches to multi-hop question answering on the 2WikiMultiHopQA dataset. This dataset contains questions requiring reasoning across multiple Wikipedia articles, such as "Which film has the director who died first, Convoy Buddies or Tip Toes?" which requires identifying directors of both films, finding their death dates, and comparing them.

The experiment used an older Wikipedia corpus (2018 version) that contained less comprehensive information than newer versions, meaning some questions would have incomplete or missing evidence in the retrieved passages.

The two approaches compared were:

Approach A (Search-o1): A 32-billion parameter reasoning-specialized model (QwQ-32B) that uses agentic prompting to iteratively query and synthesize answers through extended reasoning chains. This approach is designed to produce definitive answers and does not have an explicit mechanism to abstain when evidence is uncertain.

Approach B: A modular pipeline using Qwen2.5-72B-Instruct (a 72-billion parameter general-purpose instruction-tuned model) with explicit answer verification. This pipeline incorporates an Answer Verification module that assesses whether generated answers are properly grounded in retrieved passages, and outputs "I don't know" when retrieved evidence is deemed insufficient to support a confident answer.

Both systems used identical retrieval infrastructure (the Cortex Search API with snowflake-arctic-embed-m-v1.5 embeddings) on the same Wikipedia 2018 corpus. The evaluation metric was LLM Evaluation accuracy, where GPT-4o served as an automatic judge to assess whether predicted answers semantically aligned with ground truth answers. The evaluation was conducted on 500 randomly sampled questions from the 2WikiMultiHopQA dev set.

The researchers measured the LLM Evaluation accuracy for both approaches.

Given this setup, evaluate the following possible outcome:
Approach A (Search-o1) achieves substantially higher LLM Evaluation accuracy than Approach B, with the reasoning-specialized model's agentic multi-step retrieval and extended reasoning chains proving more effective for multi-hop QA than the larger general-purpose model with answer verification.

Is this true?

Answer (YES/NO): YES